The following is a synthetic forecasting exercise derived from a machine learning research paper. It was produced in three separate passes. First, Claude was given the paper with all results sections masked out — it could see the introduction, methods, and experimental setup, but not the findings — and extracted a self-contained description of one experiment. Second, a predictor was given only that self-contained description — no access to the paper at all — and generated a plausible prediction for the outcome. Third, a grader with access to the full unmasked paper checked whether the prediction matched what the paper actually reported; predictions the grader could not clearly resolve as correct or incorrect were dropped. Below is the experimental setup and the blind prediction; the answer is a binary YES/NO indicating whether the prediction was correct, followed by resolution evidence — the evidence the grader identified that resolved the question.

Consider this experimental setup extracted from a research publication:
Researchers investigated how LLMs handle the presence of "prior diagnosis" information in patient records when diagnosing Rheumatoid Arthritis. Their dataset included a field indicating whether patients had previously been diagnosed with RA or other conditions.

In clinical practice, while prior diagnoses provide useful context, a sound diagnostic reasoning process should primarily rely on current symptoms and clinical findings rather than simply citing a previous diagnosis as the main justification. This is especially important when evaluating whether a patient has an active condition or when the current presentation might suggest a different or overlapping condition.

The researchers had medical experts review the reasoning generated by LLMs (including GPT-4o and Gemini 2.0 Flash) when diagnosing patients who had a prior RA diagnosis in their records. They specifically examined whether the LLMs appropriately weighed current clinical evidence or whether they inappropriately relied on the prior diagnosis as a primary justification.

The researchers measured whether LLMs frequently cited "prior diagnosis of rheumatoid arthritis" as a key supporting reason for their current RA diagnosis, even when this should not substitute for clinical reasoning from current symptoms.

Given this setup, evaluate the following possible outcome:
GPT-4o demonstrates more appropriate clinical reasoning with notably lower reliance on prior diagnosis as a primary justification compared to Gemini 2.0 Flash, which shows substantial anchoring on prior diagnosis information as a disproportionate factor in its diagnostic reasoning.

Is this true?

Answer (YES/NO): NO